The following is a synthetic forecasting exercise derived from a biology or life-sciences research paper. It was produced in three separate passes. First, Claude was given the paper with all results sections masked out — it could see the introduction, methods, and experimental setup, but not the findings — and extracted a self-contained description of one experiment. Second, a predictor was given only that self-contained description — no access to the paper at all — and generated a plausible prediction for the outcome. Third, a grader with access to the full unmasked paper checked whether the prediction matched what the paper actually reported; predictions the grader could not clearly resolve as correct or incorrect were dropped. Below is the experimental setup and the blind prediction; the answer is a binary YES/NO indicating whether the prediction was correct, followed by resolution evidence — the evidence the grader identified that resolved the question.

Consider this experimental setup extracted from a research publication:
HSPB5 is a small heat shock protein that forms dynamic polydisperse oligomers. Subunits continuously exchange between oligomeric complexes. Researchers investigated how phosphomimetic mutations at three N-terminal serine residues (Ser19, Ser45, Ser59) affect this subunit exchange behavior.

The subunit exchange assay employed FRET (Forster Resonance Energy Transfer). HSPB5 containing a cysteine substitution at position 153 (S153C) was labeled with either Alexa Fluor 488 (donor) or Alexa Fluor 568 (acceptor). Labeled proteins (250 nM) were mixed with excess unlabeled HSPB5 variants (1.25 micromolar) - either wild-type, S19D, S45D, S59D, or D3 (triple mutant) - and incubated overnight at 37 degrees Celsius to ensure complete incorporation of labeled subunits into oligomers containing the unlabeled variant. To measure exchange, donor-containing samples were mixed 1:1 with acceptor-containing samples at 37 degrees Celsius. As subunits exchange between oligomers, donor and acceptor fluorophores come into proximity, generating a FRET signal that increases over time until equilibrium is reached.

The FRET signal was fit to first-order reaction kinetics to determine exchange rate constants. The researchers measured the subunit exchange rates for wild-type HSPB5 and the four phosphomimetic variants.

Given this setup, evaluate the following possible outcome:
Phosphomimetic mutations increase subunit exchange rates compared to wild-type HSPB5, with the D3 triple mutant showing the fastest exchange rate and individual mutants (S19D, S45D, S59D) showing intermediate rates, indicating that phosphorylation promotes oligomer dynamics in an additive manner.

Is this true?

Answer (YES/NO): NO